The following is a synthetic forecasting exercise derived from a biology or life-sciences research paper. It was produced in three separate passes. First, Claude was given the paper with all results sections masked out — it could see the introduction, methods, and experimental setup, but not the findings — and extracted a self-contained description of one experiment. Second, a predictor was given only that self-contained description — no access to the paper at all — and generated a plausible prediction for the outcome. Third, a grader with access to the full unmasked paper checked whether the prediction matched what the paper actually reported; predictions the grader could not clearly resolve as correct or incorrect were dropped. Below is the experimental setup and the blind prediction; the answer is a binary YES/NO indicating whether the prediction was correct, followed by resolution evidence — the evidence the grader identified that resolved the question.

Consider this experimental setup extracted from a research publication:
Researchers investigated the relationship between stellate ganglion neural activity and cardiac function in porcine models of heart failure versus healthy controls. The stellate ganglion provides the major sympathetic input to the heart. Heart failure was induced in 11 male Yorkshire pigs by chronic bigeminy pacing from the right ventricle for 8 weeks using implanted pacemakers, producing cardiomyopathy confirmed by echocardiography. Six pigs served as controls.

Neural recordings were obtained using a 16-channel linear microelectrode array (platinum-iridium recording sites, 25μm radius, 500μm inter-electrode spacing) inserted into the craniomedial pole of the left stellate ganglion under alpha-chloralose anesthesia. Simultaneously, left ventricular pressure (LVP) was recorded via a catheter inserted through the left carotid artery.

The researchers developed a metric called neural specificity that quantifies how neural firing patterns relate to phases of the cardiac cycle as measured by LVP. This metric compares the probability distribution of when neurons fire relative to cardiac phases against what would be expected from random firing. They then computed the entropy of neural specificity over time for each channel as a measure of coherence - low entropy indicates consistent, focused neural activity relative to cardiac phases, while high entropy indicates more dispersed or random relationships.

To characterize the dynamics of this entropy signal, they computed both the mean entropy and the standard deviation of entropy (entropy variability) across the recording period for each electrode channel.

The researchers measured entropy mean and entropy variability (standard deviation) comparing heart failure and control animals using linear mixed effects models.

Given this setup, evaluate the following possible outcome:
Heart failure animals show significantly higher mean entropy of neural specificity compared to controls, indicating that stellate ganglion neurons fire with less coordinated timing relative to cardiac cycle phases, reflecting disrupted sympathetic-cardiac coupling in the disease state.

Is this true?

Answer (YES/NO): NO